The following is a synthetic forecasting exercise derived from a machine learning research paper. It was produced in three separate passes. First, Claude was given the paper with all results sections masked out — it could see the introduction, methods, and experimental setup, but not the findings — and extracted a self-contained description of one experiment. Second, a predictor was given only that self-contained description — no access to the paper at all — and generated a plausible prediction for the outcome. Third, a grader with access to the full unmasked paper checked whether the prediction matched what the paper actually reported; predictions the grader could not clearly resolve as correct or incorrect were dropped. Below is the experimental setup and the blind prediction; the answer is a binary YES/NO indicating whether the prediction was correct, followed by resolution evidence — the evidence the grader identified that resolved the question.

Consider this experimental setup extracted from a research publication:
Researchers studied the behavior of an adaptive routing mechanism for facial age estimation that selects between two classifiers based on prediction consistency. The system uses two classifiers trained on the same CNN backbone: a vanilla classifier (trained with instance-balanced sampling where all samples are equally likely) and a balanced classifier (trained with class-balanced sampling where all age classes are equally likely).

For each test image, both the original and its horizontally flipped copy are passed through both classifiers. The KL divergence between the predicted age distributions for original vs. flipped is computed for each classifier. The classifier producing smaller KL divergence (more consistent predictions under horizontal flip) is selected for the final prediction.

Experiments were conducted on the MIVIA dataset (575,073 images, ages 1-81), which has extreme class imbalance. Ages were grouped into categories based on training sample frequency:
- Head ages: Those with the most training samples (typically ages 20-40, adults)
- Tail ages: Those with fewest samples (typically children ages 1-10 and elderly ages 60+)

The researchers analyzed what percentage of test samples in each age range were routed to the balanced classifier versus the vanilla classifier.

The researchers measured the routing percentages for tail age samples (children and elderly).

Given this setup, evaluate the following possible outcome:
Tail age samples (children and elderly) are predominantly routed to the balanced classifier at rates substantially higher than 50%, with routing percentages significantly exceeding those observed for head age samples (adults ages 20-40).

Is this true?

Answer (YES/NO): YES